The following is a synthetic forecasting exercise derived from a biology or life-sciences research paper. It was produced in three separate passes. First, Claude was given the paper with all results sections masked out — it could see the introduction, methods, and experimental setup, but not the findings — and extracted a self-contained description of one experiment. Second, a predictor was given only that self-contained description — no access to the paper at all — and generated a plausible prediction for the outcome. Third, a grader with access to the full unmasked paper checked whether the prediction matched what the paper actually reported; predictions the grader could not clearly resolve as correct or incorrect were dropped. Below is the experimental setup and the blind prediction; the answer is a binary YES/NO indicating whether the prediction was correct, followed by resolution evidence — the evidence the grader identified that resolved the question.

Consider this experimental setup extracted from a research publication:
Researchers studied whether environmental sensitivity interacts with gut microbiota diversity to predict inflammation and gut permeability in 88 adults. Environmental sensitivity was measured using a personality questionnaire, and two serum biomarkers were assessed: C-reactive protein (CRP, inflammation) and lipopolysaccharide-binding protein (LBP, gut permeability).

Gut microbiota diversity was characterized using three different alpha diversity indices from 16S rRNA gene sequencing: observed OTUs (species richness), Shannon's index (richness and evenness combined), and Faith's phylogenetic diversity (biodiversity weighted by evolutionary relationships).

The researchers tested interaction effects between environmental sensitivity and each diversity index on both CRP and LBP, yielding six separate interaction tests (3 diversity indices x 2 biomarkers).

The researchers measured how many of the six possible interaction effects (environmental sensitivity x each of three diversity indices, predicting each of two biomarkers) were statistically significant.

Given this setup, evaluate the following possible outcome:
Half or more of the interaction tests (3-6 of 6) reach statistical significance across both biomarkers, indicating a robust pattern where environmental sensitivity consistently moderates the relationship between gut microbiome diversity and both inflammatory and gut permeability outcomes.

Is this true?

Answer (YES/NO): YES